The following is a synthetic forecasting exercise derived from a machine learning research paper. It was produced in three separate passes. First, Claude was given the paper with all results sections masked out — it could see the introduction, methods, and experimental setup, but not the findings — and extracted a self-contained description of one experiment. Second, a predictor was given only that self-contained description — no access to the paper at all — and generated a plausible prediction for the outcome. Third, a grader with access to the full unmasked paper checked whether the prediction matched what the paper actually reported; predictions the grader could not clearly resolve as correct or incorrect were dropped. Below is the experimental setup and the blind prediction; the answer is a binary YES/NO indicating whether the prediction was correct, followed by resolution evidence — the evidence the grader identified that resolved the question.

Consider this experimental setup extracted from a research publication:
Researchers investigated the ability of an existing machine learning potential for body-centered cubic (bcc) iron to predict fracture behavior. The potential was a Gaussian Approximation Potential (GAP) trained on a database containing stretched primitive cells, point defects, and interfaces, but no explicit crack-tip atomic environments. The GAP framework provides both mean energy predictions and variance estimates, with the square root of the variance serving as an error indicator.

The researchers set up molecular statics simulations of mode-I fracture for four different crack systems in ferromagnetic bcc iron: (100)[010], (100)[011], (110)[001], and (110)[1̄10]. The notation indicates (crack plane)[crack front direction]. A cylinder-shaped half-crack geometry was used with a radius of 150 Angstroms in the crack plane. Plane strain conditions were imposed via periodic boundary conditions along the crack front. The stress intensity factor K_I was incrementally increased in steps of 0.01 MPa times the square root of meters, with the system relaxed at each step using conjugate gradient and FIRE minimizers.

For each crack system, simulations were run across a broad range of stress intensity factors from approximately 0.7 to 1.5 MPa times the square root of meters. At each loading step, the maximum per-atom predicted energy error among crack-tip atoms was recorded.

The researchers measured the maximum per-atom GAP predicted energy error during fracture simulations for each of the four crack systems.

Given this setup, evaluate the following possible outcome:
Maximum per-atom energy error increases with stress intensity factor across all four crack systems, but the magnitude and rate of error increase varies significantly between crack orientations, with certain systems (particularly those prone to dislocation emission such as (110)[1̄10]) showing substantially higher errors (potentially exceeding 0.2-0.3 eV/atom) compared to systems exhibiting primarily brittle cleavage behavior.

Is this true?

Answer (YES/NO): NO